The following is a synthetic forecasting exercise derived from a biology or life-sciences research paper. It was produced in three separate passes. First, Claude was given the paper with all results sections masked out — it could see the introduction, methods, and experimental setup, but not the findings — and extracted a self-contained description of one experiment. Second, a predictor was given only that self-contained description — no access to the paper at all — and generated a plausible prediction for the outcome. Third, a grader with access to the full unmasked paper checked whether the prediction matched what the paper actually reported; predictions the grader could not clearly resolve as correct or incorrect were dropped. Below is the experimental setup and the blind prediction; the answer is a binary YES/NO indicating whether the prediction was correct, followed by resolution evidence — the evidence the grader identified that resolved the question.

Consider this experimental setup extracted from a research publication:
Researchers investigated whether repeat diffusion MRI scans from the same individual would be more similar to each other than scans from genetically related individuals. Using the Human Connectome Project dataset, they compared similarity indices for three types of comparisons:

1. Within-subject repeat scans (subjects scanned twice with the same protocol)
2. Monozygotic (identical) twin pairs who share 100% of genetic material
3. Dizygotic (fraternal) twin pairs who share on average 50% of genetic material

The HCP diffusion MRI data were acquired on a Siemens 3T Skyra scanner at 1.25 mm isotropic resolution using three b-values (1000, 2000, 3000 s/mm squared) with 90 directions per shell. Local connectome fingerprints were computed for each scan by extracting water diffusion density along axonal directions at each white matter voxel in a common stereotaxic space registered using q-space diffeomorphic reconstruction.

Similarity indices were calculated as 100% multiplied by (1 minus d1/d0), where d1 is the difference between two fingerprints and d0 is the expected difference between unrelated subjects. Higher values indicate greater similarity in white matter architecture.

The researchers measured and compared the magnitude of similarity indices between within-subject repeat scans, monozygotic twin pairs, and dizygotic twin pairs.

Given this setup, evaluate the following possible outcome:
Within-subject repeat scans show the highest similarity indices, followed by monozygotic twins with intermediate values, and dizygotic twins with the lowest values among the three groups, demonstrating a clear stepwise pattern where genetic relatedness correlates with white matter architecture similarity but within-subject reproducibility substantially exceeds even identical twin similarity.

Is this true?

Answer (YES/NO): YES